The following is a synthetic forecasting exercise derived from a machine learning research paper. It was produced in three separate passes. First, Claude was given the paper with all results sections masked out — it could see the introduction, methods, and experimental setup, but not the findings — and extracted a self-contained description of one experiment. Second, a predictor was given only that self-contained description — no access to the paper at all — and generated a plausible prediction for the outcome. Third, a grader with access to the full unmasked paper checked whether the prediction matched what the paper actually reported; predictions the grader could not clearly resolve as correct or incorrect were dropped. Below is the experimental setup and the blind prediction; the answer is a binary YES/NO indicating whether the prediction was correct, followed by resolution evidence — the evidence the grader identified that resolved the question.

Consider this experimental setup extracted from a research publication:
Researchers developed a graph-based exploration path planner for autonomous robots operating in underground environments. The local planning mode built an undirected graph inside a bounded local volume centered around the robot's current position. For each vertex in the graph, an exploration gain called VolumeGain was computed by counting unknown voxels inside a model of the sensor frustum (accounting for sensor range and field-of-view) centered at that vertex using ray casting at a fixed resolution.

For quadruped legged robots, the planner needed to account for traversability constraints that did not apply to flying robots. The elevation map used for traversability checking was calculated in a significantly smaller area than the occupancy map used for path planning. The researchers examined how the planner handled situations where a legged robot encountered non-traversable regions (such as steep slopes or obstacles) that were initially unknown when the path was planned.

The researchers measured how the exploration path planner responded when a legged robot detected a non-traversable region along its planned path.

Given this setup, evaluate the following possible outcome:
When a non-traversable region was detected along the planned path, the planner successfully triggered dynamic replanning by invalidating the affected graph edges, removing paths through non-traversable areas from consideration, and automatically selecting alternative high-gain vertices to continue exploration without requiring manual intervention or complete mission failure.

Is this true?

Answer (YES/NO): NO